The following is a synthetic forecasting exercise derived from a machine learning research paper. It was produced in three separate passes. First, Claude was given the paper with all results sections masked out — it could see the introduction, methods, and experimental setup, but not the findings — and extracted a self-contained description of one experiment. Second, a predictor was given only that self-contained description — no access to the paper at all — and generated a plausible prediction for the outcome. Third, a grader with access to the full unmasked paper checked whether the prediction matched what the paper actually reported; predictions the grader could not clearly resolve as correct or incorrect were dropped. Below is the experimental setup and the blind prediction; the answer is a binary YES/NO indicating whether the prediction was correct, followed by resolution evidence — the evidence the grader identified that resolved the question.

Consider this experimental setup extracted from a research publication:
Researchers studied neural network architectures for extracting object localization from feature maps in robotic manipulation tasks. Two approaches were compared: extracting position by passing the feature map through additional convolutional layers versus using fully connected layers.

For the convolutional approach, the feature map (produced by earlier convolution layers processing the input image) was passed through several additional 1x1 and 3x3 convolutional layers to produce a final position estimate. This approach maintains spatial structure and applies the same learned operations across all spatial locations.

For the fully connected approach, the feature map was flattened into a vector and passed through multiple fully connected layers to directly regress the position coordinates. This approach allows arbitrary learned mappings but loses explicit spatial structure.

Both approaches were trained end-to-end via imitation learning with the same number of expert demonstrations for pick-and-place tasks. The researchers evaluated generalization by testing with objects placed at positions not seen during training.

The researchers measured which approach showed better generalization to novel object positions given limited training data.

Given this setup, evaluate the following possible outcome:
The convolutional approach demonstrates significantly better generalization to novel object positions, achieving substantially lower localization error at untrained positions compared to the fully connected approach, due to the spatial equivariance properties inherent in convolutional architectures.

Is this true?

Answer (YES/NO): YES